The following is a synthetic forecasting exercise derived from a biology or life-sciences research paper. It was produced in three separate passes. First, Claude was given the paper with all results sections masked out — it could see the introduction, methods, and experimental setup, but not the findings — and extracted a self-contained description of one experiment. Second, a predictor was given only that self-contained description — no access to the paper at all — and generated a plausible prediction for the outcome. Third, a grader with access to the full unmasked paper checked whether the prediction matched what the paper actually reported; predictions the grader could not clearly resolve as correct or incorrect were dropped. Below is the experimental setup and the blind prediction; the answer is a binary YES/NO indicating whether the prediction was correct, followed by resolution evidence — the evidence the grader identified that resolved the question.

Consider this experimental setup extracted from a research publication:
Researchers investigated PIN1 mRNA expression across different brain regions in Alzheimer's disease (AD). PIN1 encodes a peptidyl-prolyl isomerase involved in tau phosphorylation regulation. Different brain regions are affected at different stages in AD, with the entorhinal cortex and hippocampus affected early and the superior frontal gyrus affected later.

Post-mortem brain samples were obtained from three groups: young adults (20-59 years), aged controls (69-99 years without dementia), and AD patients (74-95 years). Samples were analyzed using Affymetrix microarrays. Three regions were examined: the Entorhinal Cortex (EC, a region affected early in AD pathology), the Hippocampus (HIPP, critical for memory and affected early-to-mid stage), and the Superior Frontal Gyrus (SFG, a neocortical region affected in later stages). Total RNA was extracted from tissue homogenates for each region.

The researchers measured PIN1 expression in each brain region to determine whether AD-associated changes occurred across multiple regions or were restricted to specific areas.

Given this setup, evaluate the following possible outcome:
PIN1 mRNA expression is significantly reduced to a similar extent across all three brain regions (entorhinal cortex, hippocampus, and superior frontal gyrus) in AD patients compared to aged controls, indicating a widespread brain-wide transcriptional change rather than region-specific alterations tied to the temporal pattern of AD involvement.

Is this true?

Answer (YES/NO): NO